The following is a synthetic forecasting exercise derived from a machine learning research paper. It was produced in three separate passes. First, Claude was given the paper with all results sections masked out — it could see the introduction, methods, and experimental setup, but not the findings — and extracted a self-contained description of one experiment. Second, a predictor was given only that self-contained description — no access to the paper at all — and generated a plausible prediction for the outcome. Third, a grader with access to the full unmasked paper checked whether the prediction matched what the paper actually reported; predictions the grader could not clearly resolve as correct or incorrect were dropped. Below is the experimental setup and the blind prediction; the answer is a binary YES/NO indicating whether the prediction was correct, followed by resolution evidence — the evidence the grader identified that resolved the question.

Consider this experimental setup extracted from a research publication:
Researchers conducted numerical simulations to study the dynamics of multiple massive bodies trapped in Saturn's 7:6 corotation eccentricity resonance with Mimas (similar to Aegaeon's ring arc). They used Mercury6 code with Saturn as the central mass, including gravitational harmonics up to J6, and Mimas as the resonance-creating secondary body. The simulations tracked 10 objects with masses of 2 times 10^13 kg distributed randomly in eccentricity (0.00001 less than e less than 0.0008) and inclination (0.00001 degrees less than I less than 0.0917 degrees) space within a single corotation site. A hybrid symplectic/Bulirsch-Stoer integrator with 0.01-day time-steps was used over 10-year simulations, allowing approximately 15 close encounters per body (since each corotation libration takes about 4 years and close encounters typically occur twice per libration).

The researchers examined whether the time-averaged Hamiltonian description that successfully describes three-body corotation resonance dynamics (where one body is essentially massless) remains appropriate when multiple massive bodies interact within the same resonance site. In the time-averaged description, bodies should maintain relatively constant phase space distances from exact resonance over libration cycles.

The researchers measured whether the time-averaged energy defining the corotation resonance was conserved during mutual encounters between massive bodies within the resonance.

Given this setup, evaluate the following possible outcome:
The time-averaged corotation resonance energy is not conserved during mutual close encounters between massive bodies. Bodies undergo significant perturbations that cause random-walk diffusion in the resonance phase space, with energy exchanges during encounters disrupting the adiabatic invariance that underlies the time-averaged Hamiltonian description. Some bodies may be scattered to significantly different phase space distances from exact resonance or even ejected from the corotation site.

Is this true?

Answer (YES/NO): YES